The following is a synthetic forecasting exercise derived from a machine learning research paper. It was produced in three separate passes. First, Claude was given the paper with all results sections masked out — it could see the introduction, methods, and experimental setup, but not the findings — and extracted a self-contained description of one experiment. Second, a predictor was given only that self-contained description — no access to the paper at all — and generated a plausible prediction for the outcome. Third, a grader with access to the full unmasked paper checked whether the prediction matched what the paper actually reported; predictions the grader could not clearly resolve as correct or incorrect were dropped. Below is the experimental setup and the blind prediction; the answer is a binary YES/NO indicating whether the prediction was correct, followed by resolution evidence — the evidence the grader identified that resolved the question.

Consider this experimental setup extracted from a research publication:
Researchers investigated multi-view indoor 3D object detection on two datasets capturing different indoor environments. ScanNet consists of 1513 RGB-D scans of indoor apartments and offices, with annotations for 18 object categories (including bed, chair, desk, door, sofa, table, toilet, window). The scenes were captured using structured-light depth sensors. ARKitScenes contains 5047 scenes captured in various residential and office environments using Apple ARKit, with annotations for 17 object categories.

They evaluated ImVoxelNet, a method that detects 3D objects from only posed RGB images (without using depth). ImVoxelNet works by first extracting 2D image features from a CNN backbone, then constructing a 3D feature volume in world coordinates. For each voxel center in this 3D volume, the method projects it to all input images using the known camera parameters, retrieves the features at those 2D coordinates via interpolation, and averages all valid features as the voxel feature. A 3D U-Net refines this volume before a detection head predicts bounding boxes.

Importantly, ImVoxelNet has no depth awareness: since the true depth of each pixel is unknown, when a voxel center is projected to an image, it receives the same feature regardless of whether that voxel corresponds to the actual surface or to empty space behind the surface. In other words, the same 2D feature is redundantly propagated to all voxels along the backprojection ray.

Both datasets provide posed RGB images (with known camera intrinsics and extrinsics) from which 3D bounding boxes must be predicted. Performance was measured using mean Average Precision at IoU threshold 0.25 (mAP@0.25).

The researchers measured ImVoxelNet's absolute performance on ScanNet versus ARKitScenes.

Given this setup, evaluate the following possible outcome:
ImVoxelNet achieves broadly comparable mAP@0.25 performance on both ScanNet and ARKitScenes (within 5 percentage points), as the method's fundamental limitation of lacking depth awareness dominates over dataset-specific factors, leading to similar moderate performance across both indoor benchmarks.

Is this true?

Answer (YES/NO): NO